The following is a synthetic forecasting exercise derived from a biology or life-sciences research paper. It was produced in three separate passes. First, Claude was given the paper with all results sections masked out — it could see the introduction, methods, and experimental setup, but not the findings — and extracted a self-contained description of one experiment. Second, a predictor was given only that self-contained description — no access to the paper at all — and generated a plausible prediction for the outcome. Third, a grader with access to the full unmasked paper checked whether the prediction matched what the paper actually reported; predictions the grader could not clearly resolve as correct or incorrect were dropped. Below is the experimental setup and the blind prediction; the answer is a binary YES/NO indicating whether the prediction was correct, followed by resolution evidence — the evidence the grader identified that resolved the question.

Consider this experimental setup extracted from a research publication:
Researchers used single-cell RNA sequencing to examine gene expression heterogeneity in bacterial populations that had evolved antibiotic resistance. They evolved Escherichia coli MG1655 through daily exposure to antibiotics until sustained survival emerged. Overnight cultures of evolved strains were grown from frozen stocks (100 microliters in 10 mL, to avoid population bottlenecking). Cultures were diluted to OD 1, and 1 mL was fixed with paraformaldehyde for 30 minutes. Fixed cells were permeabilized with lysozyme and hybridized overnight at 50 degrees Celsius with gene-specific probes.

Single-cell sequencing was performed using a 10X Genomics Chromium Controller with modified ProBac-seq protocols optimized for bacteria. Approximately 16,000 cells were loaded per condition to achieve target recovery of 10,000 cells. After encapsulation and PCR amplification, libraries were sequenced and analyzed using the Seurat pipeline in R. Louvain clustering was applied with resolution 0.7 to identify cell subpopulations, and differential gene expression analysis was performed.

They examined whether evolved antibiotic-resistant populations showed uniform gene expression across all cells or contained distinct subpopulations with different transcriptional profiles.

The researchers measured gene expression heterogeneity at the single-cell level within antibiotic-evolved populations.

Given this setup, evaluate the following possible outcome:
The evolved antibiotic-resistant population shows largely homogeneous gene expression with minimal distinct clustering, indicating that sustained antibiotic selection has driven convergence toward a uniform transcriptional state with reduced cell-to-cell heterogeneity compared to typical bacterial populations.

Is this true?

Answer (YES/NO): NO